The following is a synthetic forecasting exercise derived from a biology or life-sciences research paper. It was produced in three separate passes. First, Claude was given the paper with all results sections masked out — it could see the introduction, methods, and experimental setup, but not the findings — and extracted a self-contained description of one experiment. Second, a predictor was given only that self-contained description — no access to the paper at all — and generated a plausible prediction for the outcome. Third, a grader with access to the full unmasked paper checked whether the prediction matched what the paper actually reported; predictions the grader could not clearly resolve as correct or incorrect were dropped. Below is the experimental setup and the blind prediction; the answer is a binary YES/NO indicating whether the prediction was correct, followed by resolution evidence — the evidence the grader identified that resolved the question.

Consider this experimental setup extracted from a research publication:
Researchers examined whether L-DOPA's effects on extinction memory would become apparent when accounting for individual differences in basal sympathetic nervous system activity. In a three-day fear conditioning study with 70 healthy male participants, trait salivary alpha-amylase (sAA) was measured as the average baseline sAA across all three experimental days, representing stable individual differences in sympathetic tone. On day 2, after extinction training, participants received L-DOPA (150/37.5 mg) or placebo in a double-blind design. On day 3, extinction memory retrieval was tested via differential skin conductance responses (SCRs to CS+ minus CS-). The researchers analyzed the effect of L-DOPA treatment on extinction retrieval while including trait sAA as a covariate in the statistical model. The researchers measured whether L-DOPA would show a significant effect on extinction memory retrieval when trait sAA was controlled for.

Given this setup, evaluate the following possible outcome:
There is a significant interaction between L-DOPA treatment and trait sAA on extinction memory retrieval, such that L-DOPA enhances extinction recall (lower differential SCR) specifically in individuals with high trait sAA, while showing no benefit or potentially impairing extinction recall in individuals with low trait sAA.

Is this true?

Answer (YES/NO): YES